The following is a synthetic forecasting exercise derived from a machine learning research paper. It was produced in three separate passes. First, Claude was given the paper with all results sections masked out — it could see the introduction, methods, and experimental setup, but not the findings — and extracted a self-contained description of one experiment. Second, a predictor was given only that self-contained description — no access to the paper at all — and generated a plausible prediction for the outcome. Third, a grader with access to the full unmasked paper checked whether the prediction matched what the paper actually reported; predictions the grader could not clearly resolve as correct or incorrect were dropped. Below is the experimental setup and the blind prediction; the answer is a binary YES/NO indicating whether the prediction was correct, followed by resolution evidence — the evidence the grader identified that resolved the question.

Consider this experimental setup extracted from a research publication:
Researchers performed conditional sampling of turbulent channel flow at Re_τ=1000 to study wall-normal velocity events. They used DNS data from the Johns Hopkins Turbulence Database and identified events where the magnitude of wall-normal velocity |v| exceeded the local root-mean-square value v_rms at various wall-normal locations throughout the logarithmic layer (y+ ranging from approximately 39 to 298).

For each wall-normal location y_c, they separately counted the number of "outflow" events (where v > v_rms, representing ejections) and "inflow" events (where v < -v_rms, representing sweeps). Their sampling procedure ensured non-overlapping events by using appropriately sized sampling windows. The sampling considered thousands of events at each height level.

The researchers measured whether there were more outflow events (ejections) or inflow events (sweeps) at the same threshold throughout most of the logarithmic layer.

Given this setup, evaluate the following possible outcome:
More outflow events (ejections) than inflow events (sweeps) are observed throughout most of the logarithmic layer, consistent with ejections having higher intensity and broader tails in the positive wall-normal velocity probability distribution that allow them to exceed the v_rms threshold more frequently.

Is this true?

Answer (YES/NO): YES